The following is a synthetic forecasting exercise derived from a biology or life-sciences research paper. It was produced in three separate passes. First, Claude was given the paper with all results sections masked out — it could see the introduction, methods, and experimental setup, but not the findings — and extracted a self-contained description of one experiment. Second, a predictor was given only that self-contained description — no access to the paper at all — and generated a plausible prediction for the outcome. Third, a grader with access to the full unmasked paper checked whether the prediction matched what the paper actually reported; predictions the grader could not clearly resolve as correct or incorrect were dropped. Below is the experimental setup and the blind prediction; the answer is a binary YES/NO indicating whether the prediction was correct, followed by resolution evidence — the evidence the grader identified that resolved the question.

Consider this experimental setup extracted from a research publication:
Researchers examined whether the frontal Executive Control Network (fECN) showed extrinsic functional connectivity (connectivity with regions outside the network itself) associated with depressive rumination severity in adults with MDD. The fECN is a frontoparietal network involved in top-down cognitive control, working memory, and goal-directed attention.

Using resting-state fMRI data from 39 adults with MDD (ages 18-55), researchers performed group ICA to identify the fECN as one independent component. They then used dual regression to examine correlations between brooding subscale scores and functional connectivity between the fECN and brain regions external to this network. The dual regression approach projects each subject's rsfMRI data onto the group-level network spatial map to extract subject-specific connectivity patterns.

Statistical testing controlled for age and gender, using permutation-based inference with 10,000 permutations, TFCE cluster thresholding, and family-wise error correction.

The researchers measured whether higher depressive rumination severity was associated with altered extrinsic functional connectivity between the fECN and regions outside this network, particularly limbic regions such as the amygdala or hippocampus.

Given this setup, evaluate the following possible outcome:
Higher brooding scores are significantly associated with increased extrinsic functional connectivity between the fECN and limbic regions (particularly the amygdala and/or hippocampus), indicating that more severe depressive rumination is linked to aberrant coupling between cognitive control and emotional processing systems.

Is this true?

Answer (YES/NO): YES